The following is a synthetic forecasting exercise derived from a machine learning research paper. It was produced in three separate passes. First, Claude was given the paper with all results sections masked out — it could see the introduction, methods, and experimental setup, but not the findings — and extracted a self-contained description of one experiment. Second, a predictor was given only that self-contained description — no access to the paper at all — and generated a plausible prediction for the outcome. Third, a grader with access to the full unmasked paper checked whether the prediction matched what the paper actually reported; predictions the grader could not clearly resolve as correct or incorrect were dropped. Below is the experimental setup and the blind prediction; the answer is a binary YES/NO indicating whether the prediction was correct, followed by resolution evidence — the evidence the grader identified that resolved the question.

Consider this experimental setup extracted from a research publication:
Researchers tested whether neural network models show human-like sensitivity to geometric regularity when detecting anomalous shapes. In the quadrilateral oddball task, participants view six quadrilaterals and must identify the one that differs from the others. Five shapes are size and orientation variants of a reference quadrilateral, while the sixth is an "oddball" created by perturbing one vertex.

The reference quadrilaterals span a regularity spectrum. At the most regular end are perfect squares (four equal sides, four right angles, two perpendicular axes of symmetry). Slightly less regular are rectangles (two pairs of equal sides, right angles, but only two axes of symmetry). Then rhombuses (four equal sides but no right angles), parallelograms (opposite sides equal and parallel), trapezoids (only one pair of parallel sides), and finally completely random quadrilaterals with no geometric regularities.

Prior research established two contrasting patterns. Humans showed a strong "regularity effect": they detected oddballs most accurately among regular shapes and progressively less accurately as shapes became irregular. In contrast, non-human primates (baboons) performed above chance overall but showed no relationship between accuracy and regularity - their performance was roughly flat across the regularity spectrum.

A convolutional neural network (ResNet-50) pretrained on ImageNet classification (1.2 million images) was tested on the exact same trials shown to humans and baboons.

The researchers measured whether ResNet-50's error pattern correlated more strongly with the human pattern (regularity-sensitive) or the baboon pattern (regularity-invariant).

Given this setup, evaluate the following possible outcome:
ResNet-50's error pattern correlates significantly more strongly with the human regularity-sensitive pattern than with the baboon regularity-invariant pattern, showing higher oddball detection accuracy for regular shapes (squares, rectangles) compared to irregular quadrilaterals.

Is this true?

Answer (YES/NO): NO